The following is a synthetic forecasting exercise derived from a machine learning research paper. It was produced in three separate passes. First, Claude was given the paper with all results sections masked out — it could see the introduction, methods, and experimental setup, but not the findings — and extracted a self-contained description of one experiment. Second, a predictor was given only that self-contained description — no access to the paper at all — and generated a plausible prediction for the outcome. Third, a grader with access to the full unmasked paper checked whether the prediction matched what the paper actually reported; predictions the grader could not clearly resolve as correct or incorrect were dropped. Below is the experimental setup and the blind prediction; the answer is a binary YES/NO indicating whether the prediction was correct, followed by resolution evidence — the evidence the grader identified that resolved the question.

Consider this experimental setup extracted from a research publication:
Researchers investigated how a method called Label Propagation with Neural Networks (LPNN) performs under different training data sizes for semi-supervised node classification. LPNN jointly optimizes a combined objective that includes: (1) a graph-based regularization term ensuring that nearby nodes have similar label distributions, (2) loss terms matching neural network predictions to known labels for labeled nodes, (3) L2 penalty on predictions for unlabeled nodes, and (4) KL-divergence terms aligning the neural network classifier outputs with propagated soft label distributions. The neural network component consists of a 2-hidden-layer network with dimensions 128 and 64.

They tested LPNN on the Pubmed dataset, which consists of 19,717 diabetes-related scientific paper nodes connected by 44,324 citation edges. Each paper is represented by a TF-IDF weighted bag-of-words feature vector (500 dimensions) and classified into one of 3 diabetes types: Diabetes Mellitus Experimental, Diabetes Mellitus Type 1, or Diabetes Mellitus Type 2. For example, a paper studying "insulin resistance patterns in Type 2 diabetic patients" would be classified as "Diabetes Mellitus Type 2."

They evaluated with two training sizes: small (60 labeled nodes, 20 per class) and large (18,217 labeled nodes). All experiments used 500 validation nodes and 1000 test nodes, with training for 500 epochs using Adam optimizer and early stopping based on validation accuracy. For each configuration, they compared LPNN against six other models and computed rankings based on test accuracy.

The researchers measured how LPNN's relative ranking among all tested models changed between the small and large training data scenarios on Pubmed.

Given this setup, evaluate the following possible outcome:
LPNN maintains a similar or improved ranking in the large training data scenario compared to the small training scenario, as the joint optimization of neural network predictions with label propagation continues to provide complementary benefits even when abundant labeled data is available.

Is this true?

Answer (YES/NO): YES